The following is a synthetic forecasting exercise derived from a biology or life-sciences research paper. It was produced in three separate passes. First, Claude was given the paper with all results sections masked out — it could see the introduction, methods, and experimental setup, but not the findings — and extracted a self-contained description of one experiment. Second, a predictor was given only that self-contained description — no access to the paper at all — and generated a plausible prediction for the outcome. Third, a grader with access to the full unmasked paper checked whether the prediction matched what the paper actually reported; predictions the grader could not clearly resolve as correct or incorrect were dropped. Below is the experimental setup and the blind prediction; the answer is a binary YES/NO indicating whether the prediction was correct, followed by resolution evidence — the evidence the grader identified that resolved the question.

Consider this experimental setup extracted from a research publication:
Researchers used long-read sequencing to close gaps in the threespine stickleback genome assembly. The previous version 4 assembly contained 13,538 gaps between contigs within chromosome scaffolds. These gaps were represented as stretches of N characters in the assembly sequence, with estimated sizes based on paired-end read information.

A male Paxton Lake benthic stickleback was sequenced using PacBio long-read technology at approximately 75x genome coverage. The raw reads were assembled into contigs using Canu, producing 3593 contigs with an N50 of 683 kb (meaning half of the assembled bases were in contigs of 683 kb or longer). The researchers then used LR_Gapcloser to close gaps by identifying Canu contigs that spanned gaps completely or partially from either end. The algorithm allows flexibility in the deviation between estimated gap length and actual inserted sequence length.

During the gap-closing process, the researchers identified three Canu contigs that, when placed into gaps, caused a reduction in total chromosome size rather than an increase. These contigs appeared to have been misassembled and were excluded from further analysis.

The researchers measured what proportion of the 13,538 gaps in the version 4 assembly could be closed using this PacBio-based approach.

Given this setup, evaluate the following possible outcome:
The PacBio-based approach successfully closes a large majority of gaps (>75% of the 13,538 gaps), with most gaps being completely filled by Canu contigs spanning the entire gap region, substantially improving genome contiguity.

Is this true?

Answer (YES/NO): YES